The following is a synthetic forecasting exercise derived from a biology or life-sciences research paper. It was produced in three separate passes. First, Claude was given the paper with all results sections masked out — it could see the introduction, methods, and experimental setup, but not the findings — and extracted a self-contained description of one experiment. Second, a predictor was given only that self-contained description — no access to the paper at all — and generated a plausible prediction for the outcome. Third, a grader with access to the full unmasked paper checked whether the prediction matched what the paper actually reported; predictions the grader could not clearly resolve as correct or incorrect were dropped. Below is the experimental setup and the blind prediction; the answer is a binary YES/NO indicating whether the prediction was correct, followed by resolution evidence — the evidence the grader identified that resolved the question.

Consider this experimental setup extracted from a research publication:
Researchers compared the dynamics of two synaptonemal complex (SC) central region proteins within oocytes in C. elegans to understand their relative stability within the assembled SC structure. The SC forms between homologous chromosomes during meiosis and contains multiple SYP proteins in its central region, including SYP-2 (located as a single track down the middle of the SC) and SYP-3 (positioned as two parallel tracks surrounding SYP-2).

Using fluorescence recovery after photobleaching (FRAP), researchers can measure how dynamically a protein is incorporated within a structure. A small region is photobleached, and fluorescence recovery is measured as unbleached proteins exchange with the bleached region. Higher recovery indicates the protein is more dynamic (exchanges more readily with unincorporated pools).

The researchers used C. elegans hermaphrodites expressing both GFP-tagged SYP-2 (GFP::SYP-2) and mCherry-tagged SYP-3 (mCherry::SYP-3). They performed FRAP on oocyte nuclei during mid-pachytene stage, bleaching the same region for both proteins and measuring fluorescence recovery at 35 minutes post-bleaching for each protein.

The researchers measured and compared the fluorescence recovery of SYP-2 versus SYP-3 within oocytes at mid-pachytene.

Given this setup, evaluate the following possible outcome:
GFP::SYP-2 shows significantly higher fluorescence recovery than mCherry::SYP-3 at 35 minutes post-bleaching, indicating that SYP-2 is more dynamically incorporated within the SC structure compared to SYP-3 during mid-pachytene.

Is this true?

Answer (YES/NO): NO